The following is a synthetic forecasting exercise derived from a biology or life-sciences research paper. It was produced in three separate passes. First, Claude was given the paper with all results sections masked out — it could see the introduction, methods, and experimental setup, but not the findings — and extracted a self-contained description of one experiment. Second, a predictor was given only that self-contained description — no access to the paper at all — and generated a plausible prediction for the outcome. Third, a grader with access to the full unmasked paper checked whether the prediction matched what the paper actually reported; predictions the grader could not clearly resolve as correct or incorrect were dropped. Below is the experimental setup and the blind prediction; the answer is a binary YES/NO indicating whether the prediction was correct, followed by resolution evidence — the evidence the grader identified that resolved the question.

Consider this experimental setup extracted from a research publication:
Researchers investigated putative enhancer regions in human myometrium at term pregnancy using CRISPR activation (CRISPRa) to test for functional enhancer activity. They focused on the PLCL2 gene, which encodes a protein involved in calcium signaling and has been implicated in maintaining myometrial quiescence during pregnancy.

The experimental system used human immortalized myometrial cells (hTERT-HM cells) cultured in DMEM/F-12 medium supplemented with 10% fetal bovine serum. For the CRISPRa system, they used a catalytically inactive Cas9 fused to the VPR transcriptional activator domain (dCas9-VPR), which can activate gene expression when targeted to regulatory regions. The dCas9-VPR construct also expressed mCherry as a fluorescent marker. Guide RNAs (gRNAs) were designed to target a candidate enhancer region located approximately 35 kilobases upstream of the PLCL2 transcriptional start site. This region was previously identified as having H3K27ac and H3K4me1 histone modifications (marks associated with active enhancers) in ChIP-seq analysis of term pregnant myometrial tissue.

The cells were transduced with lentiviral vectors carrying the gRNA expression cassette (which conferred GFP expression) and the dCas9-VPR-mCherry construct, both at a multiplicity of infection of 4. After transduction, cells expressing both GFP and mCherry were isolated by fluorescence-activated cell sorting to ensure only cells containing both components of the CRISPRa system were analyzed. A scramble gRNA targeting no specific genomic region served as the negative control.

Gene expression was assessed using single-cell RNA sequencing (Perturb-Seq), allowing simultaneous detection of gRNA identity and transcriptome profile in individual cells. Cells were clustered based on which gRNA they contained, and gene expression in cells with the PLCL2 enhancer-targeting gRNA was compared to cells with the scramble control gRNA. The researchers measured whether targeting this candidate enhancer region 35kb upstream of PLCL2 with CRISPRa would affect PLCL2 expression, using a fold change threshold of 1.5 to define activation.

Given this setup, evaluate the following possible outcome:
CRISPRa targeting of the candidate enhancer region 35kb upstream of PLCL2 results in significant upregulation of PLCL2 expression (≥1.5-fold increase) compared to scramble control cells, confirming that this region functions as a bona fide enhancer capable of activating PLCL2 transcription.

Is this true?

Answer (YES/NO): YES